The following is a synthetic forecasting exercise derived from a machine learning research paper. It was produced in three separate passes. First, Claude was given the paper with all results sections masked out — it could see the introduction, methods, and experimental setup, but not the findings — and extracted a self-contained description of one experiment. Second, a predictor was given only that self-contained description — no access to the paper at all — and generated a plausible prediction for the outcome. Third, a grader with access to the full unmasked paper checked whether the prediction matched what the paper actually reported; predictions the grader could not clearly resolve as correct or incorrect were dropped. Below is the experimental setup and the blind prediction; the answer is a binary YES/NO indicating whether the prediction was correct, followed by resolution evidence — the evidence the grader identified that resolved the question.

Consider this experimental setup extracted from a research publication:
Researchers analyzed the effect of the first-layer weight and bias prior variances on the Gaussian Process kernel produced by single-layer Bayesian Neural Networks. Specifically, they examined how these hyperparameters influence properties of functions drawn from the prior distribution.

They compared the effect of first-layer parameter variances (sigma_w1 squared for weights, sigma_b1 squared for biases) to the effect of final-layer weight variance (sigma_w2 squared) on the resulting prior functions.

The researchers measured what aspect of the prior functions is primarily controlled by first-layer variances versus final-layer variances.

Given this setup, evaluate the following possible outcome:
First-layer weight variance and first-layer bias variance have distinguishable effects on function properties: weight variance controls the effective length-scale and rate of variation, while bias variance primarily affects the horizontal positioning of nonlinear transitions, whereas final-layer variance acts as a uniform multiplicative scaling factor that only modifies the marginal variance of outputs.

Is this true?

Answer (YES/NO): NO